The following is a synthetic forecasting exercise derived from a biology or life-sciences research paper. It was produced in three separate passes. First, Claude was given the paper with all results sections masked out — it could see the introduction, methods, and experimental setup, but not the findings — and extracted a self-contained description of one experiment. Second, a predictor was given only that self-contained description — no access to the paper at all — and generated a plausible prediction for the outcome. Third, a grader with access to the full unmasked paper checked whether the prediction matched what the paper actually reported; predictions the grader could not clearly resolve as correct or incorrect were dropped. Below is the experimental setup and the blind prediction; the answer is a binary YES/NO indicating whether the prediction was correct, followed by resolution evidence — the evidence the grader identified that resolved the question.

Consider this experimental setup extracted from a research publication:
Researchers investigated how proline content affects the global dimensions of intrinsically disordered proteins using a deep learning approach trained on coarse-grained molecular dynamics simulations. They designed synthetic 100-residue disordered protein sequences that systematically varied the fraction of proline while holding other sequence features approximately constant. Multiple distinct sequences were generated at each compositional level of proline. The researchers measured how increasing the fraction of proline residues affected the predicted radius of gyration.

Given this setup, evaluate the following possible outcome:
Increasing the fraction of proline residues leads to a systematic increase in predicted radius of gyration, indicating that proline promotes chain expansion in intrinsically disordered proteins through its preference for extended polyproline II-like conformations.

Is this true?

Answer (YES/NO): YES